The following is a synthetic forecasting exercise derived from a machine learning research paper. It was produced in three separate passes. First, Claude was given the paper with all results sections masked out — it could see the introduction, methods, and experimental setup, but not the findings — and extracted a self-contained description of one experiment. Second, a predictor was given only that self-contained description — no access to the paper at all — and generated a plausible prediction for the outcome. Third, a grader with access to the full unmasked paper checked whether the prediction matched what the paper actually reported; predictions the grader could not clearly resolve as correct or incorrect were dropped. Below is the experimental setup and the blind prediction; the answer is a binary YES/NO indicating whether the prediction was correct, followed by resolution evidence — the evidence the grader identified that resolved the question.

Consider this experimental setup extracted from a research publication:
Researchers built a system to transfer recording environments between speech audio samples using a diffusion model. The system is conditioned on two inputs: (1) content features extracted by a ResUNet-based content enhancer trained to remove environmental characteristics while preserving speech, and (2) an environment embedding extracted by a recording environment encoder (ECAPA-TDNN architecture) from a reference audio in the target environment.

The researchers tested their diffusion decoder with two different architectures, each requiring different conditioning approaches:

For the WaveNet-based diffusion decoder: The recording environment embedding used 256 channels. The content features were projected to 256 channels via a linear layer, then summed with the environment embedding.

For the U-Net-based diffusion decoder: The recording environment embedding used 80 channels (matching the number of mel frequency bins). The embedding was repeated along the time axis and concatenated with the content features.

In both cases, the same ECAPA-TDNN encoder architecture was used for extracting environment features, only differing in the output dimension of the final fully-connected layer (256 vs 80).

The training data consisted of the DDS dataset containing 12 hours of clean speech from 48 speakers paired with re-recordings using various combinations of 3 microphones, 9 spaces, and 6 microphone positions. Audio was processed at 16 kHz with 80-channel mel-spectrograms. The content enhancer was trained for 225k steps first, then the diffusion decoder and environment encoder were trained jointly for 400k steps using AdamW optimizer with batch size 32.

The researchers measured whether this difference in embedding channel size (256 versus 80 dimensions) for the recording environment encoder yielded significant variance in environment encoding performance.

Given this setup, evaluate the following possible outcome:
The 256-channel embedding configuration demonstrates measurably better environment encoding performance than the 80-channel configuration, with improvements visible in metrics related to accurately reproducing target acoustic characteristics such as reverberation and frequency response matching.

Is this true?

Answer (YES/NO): NO